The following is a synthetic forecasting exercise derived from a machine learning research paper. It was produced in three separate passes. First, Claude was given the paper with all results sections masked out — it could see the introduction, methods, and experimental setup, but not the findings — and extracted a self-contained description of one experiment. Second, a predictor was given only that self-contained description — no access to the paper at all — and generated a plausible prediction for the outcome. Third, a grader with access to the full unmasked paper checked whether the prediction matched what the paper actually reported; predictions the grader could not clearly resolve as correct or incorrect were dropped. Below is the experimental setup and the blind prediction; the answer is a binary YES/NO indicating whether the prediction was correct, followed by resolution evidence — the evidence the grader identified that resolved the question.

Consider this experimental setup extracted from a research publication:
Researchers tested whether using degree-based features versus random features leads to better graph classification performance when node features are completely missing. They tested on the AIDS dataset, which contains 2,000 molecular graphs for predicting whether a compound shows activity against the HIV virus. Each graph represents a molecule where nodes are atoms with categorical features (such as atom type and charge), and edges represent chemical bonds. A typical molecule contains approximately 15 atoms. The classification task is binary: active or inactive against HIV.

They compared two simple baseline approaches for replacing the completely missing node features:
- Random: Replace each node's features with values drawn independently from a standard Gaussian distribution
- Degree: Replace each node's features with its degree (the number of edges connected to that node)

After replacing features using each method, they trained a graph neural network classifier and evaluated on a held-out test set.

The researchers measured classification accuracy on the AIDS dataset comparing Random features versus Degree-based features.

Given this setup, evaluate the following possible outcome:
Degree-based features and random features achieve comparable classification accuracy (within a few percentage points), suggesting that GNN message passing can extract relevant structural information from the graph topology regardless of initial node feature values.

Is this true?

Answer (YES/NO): NO